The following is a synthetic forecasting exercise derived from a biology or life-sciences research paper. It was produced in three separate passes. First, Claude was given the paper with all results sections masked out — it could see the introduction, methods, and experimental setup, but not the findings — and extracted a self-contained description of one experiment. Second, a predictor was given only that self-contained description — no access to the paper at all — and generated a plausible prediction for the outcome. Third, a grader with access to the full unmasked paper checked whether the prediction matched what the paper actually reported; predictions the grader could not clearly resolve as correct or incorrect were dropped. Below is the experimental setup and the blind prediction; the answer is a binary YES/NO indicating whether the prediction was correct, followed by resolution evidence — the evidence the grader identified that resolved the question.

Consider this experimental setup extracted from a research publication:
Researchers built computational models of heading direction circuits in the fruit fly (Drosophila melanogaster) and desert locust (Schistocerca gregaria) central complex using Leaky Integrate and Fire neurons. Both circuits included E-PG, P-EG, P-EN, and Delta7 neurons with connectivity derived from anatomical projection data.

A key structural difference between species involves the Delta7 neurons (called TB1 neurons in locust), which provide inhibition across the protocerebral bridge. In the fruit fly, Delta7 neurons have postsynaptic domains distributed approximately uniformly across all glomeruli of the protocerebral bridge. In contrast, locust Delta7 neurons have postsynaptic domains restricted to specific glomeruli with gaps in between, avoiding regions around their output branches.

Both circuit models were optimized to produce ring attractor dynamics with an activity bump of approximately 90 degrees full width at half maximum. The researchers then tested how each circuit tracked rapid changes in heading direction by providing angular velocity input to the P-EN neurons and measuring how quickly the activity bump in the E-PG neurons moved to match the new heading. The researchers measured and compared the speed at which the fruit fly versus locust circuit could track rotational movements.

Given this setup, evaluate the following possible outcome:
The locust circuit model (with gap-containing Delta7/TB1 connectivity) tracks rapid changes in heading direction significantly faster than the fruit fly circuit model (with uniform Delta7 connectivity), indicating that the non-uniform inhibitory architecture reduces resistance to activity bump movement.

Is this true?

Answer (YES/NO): NO